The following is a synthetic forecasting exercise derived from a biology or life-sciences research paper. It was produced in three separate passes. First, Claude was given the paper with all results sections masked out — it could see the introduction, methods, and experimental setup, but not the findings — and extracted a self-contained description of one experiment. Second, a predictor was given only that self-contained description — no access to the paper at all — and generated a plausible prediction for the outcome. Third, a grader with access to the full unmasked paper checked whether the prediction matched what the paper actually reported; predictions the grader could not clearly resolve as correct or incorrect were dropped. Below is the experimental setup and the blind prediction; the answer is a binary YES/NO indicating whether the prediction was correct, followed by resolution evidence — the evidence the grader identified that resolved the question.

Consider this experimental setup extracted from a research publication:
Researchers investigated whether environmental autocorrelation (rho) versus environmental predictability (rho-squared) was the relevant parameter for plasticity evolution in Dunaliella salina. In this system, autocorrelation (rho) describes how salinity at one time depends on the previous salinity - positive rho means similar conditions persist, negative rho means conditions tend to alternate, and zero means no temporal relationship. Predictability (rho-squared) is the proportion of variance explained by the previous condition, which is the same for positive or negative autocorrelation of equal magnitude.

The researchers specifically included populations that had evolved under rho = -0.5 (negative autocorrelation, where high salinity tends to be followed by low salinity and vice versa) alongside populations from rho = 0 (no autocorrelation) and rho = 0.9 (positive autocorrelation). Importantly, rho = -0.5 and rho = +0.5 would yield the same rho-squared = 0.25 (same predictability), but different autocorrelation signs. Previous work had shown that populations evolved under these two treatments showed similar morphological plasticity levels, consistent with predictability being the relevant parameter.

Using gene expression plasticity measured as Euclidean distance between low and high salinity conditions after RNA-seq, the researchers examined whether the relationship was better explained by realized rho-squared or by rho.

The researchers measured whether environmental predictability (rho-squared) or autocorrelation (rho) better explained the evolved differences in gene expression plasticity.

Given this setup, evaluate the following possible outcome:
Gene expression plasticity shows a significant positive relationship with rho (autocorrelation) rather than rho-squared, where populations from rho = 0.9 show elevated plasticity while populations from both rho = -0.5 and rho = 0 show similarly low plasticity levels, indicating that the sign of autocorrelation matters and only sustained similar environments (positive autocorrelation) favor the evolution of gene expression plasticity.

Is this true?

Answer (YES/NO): NO